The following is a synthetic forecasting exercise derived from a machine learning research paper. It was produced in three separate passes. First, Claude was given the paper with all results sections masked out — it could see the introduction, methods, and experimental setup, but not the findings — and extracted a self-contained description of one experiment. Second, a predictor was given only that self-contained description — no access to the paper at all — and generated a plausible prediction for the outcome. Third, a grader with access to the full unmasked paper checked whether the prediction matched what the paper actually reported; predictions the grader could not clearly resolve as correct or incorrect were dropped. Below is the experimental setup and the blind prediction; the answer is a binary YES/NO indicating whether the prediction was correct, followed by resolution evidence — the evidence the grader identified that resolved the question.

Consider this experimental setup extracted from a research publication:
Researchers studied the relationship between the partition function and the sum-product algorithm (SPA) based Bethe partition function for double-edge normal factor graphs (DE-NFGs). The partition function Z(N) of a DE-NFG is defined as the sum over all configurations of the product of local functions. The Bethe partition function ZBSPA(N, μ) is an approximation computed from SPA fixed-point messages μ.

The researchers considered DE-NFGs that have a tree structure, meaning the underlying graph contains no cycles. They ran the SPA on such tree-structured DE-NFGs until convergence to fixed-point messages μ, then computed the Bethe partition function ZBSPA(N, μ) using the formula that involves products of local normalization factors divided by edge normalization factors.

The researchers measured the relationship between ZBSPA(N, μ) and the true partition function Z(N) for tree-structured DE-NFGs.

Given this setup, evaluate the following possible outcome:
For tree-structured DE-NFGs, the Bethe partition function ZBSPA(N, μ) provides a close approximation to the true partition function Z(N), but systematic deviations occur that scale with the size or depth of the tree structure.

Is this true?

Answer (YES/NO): NO